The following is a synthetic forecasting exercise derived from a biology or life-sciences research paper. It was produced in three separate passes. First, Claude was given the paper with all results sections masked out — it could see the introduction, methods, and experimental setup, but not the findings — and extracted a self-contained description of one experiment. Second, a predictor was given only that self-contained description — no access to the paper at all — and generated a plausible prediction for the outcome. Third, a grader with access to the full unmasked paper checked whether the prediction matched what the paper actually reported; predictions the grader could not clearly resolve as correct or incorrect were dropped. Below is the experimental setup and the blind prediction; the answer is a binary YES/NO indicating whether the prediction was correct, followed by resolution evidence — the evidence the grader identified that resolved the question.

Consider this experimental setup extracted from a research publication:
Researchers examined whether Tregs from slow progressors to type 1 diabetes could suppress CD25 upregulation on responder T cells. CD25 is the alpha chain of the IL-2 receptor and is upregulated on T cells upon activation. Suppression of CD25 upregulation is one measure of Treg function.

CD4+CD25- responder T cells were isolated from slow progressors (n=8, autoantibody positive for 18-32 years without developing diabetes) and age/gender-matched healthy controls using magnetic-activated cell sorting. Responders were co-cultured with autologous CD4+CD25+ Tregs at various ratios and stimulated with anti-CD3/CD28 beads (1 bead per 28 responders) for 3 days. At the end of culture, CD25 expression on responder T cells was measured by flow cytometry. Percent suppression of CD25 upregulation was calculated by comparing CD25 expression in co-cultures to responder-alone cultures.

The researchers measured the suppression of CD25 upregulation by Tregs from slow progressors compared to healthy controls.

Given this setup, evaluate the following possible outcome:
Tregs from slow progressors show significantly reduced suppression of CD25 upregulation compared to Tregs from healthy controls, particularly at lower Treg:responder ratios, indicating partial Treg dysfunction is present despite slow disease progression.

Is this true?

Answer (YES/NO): YES